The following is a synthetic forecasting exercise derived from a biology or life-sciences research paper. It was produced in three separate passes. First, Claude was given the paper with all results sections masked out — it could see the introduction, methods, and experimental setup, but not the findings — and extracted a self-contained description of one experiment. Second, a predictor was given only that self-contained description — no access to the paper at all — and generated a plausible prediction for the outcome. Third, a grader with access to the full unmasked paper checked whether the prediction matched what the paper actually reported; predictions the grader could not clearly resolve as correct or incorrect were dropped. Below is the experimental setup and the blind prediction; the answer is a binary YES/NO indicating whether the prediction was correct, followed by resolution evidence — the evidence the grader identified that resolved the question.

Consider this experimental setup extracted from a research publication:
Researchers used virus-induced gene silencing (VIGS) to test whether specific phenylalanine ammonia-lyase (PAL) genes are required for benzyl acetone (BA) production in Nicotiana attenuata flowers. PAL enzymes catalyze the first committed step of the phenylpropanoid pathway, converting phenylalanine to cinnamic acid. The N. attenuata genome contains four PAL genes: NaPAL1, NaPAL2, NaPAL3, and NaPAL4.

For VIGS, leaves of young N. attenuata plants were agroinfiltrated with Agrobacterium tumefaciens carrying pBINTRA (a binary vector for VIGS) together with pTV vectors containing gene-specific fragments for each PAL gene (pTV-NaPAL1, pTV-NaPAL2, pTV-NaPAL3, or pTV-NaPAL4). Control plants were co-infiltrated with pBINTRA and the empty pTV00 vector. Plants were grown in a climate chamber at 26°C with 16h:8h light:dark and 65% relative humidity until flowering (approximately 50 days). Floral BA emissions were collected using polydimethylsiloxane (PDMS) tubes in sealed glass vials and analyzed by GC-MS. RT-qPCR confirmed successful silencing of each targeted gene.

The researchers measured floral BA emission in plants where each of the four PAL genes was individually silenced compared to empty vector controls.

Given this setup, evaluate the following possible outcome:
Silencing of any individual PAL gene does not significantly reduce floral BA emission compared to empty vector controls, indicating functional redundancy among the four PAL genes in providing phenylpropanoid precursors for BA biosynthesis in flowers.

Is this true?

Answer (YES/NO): NO